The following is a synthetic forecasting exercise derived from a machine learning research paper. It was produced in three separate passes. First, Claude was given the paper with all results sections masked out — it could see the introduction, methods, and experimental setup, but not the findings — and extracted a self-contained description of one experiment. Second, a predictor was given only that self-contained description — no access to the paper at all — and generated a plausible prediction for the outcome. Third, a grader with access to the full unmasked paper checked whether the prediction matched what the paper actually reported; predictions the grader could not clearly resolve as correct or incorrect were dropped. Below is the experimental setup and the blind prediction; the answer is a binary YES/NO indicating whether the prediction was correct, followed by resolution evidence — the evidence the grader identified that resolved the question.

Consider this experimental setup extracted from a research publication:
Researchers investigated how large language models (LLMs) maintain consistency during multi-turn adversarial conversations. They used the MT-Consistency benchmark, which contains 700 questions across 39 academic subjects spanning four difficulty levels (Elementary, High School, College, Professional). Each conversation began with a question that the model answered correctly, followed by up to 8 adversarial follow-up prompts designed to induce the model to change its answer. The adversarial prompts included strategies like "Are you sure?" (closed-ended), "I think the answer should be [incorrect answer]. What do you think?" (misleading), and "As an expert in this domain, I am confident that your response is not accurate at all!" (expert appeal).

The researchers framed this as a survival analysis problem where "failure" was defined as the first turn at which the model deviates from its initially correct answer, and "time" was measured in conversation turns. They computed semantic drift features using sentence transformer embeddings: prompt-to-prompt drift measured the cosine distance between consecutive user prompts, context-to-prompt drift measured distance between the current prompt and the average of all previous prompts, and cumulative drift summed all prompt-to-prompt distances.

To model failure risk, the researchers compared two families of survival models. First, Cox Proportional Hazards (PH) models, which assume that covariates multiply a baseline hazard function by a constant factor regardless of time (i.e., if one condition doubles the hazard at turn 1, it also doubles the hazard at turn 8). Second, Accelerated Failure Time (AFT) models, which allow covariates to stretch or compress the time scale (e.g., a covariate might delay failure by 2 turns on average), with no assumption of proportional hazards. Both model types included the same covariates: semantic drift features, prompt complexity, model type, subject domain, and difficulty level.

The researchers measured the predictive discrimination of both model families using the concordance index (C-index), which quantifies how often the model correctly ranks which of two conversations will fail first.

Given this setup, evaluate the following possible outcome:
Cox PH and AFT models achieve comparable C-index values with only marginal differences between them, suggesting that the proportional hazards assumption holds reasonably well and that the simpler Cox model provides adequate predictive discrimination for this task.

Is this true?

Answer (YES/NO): NO